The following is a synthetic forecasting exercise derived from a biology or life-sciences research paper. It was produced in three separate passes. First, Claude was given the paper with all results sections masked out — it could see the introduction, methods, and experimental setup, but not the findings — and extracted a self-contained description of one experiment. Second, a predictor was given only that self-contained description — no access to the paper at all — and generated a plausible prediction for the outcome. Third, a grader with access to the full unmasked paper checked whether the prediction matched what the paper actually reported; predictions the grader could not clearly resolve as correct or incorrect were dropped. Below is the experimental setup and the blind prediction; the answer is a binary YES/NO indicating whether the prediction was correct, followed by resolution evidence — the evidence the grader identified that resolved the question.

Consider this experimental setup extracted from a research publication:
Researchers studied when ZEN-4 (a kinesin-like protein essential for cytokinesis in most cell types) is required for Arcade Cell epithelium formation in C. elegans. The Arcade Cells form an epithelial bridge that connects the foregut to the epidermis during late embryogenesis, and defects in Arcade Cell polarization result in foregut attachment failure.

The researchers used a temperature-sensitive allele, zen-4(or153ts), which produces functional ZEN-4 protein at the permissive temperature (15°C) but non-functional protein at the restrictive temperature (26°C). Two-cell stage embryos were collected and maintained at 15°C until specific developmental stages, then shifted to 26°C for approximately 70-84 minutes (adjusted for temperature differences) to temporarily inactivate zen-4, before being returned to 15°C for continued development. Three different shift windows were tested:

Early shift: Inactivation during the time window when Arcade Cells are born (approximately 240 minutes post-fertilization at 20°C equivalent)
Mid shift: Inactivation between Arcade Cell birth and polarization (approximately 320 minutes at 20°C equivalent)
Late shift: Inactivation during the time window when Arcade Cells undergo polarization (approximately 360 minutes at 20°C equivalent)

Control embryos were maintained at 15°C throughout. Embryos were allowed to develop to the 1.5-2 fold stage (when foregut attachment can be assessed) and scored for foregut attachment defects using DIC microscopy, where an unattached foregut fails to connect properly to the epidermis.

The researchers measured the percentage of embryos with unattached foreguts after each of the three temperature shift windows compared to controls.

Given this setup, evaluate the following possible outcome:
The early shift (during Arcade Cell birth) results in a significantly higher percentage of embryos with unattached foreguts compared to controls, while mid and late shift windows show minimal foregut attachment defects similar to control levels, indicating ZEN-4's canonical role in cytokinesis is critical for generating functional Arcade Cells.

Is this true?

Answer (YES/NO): NO